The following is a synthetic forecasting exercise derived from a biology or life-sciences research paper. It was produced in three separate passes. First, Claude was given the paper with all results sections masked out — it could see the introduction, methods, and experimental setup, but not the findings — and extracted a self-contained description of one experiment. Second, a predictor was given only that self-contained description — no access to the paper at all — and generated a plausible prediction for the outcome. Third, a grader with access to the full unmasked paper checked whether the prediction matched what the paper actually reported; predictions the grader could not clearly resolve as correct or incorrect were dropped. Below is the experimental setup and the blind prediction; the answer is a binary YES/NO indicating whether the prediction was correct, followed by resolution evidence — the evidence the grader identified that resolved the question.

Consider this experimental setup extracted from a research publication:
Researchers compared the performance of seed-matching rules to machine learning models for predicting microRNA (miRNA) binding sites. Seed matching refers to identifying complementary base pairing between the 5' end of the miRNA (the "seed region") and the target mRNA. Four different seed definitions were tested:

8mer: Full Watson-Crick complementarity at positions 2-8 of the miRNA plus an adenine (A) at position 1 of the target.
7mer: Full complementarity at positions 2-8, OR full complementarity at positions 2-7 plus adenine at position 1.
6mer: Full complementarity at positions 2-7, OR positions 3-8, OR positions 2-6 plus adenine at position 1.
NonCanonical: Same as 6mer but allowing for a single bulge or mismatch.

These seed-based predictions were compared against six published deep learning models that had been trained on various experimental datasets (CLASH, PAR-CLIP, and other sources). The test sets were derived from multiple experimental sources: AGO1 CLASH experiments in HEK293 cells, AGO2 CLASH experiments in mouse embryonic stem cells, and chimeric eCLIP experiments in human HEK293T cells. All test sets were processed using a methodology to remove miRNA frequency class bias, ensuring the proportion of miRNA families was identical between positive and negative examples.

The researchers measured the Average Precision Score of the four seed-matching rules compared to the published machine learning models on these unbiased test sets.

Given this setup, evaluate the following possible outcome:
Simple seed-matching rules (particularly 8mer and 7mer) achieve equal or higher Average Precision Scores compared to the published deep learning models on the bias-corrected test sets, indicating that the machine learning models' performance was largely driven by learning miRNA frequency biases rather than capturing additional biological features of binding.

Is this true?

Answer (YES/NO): NO